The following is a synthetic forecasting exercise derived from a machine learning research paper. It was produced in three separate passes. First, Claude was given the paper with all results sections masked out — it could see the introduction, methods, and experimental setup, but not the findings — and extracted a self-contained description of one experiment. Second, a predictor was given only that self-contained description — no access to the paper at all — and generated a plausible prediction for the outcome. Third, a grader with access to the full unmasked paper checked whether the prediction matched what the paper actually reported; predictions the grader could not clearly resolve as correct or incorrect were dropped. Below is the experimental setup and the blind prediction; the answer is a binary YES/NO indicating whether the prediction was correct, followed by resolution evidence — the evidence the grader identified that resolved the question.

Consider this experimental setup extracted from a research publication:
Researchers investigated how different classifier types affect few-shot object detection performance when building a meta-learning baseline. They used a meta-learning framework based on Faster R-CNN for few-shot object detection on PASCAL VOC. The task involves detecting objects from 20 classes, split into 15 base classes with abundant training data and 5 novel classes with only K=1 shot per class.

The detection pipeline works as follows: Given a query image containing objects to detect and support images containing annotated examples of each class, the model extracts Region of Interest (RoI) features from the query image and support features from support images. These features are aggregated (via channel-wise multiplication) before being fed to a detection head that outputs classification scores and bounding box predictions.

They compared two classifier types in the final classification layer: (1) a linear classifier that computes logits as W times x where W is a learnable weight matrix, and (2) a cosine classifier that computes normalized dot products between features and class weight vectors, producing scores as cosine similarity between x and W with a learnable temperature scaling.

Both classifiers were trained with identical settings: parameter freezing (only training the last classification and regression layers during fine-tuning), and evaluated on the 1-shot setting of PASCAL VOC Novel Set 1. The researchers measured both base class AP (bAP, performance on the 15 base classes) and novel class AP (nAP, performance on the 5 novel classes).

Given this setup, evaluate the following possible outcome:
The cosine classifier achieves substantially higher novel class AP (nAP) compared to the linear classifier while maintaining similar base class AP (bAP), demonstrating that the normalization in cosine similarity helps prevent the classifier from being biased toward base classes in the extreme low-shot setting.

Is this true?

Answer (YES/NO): NO